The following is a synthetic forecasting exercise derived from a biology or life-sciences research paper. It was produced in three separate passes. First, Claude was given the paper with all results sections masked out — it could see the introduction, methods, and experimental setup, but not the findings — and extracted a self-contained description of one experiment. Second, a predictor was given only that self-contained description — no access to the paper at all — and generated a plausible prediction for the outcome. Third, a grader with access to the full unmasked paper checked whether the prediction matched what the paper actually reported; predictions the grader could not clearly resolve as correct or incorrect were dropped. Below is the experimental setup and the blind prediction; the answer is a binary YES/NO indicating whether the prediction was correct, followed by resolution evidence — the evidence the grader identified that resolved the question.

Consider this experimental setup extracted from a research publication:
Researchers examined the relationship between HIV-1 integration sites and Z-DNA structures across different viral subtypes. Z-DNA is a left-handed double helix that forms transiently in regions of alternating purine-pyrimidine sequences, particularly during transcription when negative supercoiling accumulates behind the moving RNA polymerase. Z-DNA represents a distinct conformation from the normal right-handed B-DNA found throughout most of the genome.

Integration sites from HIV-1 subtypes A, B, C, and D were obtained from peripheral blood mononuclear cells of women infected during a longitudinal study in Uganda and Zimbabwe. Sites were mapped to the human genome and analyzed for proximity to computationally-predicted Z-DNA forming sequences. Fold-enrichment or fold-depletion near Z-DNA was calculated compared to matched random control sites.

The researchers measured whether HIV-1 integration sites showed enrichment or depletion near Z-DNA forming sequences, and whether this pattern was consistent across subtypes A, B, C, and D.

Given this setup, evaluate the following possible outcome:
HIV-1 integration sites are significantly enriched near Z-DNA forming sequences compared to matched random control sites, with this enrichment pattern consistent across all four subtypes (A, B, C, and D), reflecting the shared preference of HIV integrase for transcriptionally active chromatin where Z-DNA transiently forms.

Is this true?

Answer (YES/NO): NO